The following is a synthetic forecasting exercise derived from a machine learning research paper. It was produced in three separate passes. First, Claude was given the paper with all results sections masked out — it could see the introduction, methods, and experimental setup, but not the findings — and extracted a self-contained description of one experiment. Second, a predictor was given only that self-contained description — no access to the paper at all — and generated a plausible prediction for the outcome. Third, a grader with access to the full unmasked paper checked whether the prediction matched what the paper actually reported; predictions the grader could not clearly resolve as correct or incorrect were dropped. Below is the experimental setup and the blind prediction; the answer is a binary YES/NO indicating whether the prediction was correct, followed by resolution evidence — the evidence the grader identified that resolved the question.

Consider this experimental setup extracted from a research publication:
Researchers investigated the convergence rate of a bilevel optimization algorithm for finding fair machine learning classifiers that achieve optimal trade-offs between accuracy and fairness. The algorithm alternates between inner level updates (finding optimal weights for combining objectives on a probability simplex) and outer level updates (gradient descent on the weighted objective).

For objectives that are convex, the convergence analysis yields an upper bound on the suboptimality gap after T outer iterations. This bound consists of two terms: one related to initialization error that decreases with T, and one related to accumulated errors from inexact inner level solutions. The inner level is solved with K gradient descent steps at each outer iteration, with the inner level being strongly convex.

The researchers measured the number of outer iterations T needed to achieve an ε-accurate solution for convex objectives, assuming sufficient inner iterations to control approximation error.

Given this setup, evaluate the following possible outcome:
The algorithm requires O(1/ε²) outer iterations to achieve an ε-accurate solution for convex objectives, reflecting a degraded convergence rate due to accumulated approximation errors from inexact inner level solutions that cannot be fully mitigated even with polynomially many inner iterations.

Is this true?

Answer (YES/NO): NO